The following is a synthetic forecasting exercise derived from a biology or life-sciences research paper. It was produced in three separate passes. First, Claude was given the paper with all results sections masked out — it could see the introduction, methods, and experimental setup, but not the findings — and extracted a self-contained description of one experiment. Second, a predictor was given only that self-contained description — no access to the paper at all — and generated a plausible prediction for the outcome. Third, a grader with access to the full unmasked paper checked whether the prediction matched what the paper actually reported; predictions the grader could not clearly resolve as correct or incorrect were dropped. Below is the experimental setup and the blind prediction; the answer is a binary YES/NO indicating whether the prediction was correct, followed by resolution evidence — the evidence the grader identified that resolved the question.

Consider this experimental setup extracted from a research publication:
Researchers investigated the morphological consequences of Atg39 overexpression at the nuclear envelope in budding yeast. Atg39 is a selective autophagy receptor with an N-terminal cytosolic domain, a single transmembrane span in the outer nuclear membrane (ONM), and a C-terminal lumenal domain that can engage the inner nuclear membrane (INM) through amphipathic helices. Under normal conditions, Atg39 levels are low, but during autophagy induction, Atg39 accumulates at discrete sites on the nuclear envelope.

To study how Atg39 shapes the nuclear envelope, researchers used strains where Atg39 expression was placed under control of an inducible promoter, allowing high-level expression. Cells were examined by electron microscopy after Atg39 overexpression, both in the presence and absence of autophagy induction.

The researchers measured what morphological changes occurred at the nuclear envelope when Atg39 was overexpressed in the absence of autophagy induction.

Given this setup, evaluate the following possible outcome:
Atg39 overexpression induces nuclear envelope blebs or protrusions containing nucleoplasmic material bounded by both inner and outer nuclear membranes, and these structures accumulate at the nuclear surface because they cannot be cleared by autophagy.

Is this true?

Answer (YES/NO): YES